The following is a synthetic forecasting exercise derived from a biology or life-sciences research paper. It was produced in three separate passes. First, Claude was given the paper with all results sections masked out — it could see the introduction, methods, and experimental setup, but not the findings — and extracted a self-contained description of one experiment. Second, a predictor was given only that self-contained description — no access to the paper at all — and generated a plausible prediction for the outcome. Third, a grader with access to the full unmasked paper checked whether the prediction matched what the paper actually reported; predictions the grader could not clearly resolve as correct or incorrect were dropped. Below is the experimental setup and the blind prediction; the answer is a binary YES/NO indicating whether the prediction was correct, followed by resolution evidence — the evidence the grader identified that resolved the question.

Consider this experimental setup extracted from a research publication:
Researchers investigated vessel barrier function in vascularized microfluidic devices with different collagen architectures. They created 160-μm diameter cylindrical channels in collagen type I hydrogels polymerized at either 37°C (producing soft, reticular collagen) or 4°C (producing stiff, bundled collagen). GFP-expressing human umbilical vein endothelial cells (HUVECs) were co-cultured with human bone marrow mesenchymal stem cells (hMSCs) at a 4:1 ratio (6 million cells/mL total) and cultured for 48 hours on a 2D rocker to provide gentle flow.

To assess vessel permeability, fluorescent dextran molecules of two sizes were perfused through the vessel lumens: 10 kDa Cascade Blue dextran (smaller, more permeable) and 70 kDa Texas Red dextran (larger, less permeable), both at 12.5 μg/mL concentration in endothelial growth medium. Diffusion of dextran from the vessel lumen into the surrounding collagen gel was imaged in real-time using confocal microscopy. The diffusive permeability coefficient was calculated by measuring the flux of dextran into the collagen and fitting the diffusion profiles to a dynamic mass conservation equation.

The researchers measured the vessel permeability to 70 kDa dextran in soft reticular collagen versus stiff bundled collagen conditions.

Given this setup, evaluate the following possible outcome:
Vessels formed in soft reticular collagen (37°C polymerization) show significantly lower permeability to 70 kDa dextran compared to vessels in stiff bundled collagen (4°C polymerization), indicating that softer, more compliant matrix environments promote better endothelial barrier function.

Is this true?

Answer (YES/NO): YES